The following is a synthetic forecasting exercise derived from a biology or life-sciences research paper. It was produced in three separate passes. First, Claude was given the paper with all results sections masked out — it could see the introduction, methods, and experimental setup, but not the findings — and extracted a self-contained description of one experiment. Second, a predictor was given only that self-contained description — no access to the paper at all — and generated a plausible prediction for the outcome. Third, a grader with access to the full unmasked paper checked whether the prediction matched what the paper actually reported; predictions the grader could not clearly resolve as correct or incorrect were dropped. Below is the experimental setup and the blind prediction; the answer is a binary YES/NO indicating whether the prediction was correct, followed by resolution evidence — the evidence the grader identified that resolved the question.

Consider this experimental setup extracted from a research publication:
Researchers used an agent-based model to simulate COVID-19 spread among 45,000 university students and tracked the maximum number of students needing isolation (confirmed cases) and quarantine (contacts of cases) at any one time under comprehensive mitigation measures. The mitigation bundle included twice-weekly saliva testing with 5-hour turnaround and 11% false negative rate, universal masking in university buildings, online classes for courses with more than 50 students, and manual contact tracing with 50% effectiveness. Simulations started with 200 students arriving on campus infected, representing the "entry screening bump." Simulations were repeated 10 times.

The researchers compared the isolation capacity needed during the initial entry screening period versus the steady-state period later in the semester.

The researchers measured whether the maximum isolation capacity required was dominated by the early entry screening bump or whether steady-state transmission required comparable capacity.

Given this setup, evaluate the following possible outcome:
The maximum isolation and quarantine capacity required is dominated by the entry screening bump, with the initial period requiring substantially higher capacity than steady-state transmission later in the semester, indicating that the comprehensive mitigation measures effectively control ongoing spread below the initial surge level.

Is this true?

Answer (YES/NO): YES